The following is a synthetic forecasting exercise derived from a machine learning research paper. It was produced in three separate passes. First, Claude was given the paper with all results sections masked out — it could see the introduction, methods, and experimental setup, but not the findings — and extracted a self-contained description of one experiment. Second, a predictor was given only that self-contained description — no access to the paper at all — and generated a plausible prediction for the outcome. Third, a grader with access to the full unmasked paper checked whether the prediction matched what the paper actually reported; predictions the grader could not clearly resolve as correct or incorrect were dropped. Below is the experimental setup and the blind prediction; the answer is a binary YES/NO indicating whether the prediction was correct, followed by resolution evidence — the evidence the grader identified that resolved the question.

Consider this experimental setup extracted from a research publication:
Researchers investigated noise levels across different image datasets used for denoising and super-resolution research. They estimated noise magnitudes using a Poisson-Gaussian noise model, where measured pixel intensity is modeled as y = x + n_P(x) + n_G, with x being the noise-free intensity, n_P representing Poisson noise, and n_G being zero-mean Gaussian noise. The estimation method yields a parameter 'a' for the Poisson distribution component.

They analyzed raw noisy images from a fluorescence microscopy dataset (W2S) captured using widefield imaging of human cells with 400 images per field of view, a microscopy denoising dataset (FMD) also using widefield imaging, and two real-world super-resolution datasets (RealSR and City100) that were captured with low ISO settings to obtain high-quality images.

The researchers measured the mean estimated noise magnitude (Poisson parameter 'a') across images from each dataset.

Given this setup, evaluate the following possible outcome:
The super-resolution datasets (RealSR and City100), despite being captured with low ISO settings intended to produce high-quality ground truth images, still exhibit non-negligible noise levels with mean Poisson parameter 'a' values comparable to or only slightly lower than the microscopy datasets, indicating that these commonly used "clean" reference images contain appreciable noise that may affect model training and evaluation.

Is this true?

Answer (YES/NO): NO